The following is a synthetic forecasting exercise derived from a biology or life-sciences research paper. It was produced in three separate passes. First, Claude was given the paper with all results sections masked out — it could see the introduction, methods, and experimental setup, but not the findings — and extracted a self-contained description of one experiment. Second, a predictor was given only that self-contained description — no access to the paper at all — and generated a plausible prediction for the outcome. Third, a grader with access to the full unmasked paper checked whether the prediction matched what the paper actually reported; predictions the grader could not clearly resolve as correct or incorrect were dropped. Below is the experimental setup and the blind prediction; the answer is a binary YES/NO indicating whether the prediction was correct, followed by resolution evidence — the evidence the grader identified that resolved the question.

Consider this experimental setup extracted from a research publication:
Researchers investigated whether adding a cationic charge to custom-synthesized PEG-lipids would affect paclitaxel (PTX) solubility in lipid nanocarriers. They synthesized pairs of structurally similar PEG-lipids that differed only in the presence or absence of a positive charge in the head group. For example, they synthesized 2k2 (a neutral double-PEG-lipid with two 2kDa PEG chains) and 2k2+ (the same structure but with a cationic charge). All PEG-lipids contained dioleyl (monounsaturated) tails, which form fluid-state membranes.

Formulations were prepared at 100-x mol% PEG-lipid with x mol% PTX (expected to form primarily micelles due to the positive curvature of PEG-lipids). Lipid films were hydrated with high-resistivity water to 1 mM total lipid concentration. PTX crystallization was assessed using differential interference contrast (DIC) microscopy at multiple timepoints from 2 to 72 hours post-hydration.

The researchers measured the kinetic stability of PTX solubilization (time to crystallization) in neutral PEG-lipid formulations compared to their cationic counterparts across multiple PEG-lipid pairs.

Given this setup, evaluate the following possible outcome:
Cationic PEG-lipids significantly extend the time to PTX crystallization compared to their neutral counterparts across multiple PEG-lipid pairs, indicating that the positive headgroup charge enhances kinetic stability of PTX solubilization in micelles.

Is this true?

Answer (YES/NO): NO